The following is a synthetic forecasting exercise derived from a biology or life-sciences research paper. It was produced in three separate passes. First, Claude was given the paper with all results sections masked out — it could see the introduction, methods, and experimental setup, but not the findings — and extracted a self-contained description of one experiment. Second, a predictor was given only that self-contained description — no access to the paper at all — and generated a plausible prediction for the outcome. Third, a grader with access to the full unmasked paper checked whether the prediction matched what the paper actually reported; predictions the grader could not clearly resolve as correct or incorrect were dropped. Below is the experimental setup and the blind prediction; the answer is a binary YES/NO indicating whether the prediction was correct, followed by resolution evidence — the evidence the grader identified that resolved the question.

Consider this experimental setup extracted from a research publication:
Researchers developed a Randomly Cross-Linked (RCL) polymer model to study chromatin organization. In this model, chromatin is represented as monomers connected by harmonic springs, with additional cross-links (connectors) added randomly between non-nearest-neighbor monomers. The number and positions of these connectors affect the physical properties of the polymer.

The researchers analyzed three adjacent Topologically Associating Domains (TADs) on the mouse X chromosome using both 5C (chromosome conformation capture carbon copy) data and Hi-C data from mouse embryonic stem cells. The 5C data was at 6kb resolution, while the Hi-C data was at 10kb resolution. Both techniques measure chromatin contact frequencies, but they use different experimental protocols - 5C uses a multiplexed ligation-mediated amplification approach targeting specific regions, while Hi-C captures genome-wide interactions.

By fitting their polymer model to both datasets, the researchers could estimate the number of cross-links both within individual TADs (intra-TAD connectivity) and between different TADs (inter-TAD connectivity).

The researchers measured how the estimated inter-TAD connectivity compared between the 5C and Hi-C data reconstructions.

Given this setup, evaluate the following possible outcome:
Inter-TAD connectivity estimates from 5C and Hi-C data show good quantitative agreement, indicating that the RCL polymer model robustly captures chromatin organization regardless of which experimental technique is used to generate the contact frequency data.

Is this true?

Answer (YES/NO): NO